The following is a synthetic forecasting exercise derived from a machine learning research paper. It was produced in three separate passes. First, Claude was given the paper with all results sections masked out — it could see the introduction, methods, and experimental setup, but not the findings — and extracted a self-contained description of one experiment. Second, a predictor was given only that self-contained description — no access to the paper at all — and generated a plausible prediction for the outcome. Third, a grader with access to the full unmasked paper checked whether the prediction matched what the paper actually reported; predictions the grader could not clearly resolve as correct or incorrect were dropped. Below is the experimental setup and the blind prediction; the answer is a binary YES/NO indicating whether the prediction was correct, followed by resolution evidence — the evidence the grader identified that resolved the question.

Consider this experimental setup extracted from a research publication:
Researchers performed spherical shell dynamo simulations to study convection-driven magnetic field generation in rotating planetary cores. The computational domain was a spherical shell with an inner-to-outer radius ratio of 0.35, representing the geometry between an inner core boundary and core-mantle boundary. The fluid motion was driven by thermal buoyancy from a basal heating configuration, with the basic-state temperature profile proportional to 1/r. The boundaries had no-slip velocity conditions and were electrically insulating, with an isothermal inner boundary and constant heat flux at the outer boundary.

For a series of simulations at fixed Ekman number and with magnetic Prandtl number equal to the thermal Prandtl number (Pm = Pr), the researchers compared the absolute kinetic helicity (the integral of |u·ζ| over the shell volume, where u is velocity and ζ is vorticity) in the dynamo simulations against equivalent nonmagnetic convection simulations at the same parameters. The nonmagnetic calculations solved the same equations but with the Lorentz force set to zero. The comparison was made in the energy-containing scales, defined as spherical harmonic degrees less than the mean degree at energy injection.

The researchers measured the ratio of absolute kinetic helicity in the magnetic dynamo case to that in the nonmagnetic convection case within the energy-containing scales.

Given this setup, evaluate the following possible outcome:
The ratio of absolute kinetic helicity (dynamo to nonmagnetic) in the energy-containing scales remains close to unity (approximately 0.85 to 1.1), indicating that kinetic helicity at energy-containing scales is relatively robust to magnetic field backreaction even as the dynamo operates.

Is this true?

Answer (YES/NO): NO